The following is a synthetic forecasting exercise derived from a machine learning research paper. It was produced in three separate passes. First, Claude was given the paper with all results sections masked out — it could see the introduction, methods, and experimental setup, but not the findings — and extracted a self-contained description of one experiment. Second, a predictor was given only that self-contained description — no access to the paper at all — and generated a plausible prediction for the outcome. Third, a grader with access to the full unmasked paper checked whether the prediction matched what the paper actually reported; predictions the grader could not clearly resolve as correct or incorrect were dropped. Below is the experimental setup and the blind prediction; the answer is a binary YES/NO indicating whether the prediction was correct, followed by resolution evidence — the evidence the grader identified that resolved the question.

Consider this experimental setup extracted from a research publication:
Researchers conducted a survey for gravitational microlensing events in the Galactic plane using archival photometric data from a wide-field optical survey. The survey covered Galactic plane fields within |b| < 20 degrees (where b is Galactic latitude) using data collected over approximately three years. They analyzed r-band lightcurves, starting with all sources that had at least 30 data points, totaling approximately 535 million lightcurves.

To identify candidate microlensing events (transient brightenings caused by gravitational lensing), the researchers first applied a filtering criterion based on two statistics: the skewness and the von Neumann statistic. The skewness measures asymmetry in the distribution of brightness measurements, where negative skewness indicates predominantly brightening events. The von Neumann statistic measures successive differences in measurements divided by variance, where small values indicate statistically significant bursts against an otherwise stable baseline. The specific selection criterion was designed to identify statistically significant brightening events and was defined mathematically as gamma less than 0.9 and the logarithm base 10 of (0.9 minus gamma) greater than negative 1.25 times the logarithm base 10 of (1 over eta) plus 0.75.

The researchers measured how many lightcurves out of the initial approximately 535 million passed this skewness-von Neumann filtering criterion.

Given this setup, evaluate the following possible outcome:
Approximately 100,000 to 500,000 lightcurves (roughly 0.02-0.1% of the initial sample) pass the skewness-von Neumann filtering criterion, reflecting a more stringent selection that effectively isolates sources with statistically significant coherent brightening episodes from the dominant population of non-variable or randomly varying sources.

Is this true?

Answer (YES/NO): YES